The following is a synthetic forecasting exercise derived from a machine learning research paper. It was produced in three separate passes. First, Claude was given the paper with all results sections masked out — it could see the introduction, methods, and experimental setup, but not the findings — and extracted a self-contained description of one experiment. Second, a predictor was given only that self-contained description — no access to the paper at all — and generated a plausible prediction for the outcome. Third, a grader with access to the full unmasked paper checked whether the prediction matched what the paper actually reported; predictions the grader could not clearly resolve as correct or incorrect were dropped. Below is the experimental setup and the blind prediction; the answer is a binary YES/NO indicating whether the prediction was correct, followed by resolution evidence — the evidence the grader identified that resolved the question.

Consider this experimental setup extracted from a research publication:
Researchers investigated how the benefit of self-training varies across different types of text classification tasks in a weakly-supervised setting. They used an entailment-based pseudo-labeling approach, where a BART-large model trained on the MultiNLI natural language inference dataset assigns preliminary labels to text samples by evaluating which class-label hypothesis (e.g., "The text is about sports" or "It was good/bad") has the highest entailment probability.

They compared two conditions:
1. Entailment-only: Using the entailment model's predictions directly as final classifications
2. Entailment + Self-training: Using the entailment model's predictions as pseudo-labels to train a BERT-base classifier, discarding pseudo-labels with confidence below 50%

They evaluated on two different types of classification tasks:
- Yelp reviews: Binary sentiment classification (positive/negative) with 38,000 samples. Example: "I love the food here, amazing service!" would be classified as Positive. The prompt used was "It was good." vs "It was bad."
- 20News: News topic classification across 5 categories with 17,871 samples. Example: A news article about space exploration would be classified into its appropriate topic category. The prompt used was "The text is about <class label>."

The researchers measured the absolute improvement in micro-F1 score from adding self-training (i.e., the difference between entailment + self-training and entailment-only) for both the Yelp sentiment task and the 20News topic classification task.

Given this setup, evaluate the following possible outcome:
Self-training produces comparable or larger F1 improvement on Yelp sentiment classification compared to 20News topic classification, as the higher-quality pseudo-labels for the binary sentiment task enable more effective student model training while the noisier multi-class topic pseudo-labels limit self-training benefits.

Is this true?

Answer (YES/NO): NO